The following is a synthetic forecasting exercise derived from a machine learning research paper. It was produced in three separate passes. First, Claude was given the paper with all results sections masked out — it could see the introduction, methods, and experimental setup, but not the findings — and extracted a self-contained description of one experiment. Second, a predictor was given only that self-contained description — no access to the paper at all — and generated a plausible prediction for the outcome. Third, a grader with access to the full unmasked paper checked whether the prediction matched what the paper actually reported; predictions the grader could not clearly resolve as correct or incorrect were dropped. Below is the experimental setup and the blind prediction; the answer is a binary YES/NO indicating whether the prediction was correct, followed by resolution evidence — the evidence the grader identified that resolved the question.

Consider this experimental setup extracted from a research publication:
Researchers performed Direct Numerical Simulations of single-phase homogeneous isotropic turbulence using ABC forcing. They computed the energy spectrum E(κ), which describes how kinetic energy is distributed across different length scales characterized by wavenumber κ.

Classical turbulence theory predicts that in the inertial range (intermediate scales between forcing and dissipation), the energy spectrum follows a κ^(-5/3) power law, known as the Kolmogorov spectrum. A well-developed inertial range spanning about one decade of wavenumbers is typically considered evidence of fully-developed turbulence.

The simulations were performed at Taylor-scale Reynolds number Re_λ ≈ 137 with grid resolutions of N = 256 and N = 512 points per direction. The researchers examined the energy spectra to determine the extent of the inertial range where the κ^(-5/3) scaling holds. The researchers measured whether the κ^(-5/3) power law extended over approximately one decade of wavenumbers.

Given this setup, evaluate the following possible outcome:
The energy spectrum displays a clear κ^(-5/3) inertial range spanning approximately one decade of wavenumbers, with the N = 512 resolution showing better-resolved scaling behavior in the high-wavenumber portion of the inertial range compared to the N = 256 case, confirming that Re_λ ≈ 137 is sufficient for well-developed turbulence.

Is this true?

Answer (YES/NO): NO